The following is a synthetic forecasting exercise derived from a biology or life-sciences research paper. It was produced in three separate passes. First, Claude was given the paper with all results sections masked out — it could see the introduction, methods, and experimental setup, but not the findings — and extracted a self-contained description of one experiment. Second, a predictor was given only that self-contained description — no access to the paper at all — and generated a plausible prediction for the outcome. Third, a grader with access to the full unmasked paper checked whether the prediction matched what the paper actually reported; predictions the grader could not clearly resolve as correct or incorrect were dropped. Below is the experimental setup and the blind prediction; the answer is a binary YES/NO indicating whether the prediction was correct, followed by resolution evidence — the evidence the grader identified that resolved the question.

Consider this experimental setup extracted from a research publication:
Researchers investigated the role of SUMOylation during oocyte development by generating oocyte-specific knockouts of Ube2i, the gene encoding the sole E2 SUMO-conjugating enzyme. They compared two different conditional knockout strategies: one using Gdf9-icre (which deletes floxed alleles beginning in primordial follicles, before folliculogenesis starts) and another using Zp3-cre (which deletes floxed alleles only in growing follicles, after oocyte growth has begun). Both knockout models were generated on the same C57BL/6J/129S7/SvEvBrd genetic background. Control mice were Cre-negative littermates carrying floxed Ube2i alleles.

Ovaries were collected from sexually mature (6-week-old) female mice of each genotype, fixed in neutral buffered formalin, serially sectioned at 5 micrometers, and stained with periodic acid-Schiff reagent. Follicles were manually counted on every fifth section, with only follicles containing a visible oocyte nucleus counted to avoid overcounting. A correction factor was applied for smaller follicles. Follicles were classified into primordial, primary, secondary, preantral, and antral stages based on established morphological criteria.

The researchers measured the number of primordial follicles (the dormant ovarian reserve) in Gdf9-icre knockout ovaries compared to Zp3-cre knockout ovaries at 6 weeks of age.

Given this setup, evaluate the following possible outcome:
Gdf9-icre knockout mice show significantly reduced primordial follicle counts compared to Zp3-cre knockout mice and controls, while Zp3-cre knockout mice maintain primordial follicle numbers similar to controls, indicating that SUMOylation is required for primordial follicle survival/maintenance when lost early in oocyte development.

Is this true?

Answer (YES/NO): YES